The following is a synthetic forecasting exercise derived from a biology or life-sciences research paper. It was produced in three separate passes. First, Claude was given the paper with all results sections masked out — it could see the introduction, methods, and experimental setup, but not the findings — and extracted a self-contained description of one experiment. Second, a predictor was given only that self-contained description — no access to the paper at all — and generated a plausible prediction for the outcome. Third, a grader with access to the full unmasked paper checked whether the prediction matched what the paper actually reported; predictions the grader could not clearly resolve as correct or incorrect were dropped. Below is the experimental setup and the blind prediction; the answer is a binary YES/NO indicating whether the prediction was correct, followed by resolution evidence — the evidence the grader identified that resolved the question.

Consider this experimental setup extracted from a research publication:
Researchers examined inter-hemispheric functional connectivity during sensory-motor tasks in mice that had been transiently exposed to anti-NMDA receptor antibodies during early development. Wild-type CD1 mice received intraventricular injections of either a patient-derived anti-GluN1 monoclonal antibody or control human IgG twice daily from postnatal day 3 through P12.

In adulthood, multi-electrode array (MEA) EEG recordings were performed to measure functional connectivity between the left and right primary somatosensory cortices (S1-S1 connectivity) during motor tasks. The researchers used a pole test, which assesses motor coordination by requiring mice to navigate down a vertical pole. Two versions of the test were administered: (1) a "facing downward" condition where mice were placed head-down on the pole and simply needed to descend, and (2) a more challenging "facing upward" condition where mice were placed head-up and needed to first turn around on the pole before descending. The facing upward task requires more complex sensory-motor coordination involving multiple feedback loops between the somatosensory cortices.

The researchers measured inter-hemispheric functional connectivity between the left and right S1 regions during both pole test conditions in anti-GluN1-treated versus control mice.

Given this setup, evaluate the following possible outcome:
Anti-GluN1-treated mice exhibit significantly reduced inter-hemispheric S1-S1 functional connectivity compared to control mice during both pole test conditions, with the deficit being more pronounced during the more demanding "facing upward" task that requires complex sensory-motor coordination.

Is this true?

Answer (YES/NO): NO